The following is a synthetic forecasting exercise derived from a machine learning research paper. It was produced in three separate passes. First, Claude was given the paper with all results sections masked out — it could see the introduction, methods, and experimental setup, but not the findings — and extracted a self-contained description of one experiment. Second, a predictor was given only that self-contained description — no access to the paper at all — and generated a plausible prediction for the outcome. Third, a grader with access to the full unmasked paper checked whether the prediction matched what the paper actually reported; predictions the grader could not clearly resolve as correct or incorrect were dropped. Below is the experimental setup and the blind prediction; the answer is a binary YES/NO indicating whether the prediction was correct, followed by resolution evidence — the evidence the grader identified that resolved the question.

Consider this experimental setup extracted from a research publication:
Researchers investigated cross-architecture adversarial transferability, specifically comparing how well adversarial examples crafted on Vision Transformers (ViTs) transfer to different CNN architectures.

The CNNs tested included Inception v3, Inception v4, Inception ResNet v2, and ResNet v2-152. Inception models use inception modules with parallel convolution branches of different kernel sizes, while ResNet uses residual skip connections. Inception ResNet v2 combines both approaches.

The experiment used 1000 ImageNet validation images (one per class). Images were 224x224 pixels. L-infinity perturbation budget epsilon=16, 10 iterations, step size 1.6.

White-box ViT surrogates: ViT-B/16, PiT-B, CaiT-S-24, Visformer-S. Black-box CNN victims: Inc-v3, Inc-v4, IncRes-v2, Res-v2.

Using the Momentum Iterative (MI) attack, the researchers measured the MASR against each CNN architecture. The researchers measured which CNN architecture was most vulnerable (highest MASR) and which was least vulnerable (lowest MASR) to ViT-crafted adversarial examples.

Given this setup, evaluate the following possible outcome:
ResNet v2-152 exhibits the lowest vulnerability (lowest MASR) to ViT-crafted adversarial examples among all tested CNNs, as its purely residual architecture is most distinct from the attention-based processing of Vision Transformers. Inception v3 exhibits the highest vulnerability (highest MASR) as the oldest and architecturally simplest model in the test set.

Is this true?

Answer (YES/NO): NO